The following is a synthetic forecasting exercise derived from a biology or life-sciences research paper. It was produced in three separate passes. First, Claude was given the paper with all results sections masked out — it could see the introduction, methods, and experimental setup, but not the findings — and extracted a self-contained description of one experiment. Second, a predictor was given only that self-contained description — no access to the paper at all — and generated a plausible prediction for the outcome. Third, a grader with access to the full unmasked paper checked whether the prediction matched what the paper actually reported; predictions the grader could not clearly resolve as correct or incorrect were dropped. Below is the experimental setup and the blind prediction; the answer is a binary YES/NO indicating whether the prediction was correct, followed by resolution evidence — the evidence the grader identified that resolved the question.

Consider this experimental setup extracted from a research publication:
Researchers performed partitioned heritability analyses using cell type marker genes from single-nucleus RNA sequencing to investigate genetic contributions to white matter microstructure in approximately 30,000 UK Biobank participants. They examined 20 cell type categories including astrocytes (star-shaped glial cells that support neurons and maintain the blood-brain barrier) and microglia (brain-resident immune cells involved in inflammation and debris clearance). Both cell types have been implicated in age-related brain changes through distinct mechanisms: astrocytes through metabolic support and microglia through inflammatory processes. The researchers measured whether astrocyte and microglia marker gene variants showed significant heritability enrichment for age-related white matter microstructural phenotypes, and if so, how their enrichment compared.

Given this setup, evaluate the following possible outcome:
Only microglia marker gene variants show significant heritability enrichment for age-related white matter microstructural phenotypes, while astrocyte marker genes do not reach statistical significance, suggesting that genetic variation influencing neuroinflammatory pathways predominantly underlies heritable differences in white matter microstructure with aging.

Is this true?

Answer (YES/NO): NO